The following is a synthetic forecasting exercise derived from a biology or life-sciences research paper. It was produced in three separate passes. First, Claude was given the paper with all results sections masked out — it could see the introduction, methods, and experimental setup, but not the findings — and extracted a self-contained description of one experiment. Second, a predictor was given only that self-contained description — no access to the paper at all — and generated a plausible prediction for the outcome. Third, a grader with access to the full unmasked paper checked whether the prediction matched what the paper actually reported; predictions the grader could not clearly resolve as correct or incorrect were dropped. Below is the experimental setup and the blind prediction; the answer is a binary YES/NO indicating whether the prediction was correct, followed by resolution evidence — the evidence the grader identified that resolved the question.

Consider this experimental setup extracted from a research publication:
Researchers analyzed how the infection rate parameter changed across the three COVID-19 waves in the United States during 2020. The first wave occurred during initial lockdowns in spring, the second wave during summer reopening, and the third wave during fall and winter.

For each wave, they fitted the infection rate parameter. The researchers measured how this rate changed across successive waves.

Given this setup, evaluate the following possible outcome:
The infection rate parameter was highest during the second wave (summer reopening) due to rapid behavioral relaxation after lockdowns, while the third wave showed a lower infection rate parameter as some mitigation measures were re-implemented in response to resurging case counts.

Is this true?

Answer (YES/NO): NO